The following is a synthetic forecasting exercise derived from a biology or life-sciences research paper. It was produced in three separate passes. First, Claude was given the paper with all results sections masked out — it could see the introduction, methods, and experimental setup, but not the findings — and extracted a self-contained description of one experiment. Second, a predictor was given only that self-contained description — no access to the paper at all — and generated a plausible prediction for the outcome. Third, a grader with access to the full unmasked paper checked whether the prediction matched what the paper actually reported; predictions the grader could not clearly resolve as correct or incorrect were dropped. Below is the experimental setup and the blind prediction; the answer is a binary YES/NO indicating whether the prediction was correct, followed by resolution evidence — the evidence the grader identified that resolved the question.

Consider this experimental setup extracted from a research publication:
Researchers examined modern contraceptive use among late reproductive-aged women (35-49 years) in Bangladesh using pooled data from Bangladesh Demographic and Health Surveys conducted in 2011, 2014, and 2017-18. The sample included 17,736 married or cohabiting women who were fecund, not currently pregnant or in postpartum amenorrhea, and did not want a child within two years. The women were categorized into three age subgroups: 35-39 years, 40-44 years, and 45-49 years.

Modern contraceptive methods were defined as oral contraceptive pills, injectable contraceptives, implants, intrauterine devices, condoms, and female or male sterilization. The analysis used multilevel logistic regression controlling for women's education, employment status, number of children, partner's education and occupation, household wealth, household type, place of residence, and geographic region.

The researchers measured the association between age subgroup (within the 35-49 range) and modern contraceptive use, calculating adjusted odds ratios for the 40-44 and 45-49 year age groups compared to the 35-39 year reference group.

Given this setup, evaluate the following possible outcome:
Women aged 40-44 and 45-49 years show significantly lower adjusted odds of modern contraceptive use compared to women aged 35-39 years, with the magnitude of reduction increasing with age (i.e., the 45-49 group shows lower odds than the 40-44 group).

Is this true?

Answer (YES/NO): YES